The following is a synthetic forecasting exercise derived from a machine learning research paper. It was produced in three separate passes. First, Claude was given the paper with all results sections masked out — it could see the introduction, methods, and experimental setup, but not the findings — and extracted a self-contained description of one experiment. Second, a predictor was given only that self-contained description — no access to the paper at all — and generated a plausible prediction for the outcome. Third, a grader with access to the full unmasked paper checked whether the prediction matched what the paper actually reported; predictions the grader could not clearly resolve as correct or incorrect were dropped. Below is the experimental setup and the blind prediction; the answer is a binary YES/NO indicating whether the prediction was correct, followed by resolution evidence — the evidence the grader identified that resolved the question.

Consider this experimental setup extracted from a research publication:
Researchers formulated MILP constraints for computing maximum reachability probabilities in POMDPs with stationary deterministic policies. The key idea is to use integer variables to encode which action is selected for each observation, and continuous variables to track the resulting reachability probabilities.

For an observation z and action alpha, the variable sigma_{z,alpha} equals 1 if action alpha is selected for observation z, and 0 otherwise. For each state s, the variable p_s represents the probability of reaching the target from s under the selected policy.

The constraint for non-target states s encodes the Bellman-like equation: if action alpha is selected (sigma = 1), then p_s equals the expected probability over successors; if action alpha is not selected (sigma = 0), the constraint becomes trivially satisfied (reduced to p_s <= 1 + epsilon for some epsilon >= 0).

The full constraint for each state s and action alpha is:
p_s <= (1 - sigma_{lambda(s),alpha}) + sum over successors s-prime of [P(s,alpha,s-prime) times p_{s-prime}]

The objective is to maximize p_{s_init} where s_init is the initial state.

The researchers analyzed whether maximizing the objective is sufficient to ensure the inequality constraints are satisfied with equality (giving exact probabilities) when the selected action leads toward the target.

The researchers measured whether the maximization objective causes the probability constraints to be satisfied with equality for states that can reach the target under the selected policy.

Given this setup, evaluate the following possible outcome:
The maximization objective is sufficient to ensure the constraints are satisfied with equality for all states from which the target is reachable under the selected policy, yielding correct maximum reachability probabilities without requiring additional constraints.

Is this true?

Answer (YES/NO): NO